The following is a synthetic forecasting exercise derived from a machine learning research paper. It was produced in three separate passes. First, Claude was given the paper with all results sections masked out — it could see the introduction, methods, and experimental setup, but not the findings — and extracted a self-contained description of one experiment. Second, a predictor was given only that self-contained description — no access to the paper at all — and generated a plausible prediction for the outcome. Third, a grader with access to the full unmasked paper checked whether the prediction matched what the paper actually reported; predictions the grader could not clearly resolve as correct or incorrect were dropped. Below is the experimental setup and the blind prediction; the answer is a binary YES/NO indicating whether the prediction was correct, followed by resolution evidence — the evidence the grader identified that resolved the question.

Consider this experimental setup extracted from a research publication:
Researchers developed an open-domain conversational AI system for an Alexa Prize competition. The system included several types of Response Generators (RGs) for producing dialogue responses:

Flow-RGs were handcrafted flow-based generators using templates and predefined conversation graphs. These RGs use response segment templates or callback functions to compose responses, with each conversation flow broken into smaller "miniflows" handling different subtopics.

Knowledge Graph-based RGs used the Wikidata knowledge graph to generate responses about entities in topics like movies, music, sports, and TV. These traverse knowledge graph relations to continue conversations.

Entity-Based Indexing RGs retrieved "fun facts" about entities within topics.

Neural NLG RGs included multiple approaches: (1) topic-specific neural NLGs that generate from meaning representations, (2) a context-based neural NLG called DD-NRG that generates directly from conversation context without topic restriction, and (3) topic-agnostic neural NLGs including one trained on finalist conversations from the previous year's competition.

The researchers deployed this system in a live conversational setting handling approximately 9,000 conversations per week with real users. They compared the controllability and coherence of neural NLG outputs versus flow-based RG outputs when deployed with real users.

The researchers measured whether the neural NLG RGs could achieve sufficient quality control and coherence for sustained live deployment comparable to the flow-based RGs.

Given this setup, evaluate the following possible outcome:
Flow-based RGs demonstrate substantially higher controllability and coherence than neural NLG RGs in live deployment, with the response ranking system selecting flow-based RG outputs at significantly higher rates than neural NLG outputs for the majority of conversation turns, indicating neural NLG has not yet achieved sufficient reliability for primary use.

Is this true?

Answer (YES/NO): YES